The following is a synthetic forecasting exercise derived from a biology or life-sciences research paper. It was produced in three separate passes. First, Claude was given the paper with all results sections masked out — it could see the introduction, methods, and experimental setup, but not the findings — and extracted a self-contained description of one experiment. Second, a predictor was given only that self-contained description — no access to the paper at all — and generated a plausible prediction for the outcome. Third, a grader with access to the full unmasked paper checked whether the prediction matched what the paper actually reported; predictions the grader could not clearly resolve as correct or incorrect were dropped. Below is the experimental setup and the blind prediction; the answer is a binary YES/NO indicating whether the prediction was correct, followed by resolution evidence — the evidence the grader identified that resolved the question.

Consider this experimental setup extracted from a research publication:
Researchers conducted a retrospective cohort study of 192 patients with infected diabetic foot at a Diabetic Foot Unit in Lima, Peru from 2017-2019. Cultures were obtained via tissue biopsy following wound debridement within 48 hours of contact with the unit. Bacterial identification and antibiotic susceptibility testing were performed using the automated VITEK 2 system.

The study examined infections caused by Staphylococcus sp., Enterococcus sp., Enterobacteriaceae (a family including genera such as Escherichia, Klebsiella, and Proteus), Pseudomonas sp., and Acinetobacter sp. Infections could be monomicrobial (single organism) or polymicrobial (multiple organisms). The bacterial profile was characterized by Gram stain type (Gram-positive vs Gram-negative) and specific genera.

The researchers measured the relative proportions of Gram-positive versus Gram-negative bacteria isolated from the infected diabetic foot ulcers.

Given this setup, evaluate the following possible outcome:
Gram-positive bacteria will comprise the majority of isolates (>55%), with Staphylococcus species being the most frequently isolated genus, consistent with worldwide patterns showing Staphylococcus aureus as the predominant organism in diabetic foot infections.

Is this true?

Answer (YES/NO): NO